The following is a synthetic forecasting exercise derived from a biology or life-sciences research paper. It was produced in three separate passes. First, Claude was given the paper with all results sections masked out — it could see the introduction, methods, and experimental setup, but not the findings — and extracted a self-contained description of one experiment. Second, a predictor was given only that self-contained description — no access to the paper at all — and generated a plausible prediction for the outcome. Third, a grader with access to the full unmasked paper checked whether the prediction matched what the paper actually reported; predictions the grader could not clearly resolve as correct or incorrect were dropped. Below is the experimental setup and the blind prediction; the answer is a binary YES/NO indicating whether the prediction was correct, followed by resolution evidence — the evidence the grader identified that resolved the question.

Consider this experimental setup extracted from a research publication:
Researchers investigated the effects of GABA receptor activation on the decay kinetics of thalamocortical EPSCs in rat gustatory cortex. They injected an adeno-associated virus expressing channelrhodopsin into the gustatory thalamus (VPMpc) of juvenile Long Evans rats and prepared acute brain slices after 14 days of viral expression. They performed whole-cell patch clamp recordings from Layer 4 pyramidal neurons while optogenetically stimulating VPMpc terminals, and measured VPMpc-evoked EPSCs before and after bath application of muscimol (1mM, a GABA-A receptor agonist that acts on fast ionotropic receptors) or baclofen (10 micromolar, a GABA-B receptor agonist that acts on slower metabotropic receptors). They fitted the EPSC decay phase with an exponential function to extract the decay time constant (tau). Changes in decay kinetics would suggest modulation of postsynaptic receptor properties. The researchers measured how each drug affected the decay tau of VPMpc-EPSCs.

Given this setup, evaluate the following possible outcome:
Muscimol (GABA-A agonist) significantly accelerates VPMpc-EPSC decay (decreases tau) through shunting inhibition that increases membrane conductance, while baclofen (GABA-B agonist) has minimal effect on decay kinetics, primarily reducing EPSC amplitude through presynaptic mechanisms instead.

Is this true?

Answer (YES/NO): YES